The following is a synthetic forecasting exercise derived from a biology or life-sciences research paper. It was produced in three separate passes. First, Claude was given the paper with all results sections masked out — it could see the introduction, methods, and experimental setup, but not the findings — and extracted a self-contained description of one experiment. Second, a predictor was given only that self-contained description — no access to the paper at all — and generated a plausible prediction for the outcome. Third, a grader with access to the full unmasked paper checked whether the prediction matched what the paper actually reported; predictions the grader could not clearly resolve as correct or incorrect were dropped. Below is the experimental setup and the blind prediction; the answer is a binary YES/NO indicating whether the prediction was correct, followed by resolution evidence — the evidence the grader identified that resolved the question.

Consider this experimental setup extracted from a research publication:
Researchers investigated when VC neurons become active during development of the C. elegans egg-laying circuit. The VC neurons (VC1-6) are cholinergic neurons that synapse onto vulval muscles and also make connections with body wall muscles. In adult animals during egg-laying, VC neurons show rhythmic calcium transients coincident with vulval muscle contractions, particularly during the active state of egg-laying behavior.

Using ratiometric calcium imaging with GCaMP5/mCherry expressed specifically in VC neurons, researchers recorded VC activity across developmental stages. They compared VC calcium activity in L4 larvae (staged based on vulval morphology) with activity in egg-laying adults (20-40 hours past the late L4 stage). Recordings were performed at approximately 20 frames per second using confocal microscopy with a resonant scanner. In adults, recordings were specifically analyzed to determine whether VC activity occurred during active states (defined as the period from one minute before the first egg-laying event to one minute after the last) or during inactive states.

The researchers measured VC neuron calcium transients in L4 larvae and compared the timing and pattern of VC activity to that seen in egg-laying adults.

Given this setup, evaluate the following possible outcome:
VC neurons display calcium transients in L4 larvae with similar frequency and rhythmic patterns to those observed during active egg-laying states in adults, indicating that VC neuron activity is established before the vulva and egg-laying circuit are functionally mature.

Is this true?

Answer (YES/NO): NO